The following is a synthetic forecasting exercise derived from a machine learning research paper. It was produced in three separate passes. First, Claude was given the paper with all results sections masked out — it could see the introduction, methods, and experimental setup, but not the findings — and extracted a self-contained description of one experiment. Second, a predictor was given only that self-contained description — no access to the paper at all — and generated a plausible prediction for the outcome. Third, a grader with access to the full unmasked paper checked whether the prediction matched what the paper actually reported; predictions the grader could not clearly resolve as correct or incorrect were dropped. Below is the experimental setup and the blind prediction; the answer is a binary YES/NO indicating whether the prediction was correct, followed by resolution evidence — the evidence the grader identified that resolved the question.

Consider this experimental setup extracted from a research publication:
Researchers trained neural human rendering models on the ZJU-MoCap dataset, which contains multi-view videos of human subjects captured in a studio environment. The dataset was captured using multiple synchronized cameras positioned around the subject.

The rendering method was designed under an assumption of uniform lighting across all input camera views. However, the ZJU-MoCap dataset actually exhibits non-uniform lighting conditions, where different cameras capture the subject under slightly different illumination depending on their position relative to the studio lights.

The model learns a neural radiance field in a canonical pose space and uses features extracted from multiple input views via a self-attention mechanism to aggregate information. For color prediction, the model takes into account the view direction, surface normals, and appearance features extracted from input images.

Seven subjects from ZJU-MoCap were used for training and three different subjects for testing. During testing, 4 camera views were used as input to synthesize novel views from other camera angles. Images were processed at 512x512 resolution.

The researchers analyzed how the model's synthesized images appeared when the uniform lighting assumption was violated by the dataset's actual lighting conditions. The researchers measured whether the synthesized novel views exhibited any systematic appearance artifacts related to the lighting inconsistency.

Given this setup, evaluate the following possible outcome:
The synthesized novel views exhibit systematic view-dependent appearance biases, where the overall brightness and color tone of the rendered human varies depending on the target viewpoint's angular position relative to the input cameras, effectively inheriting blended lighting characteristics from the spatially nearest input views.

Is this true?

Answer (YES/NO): NO